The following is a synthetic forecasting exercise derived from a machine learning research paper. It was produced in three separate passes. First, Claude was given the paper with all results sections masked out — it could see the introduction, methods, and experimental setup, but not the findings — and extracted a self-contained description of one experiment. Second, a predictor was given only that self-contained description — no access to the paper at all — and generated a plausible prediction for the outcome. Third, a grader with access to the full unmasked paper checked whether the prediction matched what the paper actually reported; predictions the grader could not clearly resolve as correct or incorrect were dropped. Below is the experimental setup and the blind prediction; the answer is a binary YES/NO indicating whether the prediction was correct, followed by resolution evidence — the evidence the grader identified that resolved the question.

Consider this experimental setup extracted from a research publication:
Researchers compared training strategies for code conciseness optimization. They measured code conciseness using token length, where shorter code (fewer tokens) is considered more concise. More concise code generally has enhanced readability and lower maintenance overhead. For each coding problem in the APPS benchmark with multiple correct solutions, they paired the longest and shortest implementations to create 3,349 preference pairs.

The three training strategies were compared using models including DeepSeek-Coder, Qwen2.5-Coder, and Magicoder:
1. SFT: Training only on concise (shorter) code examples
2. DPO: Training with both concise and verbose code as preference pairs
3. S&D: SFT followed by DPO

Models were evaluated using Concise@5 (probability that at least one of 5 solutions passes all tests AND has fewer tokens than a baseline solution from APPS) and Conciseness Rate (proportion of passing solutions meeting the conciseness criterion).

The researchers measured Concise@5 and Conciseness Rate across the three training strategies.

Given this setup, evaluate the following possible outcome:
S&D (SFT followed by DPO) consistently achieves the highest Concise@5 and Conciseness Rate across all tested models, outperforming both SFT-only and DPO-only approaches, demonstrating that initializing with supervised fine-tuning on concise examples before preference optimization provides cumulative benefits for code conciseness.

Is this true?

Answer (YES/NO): NO